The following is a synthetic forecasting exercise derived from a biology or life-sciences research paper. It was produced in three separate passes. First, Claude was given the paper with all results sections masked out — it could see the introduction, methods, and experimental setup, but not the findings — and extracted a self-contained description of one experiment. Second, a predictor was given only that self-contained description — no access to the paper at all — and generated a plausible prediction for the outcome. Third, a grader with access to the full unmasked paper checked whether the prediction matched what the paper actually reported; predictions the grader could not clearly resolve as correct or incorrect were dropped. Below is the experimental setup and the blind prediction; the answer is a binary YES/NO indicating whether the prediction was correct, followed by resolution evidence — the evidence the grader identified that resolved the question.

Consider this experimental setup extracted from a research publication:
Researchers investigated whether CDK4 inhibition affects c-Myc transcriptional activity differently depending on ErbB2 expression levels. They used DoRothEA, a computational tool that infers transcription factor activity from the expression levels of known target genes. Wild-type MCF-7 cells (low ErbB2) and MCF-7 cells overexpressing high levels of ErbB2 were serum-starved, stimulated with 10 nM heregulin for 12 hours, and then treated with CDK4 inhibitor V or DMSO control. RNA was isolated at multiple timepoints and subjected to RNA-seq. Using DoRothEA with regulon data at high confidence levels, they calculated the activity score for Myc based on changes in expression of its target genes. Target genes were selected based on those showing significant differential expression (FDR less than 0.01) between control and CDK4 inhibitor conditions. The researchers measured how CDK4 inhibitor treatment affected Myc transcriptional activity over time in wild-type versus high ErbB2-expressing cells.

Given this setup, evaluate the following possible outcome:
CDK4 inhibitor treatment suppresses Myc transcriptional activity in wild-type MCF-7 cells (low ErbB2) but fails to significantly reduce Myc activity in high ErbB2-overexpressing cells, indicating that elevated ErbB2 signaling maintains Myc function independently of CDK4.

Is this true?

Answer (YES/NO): NO